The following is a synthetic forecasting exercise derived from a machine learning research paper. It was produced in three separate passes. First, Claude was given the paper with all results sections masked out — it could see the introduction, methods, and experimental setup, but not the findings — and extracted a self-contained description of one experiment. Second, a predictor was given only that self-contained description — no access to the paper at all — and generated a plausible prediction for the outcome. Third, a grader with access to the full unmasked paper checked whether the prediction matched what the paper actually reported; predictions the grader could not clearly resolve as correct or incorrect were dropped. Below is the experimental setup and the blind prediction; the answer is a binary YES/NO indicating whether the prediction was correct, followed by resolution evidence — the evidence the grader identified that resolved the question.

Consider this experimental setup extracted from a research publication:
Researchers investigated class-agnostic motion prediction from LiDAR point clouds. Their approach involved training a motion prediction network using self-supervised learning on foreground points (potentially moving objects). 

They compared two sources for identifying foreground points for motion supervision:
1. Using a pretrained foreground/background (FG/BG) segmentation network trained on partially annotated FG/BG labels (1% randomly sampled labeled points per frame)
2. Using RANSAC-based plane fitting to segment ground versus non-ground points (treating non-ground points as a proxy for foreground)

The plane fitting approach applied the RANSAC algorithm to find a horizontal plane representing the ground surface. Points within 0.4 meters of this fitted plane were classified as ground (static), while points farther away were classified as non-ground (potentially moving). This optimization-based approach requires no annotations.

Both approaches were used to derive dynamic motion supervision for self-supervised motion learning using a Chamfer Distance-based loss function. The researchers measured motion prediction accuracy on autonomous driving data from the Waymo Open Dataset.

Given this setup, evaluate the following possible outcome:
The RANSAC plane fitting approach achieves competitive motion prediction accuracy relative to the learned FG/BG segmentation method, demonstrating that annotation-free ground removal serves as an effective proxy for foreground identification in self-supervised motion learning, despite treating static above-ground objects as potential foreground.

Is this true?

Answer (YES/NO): YES